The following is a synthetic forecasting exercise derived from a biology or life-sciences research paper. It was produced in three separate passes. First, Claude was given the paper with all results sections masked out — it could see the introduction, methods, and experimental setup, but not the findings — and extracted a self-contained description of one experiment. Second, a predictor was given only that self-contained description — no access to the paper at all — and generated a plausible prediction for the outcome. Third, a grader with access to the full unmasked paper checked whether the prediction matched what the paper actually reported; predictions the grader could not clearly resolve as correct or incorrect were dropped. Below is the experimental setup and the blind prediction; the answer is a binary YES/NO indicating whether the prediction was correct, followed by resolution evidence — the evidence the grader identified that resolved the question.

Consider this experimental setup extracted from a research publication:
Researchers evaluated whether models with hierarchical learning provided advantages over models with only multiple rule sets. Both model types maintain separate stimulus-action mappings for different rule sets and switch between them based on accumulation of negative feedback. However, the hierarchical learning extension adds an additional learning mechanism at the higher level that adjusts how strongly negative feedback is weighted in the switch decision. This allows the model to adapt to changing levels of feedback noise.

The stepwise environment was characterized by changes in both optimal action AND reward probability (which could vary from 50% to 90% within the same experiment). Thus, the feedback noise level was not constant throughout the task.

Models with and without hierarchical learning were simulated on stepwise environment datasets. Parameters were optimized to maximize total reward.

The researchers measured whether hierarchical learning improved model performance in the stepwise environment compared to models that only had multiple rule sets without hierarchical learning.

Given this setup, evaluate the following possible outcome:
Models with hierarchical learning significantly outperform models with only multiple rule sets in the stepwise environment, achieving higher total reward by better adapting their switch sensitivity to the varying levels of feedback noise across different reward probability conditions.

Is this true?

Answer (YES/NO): NO